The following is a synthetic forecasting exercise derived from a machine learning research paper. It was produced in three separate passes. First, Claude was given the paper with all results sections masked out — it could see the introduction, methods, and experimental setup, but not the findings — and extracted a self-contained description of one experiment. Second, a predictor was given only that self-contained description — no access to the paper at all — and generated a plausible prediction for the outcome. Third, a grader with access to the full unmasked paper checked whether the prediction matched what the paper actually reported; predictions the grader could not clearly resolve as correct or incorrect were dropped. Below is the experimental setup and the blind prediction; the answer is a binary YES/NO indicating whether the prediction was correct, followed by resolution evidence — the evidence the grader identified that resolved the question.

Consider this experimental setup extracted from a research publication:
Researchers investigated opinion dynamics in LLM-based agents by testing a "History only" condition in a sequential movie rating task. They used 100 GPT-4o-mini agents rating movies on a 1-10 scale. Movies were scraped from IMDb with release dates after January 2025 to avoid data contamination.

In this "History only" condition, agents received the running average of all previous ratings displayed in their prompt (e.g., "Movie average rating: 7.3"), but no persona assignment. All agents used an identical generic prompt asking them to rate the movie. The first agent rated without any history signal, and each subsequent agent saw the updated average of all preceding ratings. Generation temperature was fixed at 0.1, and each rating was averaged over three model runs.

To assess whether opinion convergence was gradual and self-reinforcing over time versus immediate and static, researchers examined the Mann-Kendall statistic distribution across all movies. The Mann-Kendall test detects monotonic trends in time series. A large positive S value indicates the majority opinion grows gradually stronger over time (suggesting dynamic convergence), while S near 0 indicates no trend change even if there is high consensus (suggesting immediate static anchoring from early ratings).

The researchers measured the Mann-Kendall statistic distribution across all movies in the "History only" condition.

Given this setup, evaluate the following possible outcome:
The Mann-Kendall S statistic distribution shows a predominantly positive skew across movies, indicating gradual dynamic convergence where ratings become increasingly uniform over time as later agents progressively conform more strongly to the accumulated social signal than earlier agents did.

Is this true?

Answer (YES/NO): NO